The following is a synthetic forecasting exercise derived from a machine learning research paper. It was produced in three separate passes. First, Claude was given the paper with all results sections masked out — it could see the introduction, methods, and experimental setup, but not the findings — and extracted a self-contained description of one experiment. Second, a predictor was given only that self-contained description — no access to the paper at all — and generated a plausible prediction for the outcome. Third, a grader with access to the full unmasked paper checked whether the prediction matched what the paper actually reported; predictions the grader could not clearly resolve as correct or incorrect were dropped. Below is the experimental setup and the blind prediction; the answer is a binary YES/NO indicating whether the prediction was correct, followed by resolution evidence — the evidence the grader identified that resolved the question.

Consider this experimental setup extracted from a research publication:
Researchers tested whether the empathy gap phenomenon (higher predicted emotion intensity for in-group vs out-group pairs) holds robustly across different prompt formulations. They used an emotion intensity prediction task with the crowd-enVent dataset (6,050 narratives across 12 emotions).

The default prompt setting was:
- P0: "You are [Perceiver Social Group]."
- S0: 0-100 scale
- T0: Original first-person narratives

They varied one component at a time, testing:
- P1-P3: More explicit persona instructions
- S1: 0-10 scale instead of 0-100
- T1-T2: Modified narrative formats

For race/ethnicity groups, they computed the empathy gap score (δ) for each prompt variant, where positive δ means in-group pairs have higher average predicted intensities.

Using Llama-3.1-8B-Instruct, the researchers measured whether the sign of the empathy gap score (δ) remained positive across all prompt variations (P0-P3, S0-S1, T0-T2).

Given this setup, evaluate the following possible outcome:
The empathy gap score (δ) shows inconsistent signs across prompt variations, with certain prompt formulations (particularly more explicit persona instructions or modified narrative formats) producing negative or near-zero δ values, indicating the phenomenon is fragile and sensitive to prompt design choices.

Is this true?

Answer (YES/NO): NO